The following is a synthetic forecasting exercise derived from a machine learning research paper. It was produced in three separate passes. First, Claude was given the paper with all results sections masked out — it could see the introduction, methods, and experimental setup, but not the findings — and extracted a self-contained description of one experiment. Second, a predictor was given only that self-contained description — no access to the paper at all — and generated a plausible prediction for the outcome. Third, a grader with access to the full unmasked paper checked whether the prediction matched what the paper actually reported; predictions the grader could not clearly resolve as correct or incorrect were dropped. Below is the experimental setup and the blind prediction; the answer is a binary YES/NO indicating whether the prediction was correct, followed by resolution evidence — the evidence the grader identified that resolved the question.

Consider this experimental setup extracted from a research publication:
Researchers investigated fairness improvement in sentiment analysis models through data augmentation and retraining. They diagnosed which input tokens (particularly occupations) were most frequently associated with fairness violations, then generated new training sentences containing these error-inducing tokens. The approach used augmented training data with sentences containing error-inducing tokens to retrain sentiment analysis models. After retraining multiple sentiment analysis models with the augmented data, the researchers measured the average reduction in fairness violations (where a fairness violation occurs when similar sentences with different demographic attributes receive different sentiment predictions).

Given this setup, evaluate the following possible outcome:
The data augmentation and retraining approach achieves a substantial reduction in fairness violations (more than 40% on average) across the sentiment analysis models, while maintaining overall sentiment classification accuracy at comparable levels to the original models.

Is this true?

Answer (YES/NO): YES